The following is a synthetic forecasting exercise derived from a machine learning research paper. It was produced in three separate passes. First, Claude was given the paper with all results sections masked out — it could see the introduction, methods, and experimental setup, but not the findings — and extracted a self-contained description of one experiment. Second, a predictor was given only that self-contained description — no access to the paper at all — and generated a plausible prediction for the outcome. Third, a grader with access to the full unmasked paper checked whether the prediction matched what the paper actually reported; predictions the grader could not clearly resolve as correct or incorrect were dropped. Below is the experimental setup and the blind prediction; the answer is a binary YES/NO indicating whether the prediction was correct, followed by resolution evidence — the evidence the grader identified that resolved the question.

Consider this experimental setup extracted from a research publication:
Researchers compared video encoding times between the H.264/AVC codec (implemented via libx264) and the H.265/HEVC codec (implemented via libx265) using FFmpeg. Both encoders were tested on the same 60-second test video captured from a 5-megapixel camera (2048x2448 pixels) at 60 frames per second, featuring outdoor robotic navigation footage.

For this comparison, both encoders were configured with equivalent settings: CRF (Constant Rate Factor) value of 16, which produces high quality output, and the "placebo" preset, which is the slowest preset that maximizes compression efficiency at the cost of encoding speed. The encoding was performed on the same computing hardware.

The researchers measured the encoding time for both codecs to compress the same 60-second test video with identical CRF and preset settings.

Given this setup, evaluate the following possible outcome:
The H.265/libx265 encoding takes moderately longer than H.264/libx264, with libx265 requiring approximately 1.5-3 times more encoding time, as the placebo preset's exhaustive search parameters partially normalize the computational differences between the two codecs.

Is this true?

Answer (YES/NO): NO